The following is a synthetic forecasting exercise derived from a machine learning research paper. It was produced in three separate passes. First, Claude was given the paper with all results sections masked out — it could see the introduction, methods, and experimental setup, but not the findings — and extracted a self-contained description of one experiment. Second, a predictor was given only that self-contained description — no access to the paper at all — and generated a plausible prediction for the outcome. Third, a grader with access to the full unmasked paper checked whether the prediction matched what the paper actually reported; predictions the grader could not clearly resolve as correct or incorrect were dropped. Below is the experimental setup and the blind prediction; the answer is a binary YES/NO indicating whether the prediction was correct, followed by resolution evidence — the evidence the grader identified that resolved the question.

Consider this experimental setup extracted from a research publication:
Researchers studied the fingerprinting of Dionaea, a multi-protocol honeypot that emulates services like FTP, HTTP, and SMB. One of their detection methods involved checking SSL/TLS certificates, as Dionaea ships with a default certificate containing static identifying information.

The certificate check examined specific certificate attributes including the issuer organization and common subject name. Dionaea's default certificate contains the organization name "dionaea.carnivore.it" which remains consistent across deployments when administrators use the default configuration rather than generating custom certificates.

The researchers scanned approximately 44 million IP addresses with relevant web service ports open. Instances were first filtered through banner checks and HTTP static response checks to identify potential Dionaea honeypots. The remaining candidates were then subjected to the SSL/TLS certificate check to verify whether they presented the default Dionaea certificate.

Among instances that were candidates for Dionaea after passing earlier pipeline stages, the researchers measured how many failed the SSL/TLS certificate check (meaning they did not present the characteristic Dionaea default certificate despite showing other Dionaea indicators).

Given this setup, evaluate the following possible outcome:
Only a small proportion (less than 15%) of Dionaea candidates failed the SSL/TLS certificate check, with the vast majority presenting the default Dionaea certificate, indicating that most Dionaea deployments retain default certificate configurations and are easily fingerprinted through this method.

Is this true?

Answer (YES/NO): YES